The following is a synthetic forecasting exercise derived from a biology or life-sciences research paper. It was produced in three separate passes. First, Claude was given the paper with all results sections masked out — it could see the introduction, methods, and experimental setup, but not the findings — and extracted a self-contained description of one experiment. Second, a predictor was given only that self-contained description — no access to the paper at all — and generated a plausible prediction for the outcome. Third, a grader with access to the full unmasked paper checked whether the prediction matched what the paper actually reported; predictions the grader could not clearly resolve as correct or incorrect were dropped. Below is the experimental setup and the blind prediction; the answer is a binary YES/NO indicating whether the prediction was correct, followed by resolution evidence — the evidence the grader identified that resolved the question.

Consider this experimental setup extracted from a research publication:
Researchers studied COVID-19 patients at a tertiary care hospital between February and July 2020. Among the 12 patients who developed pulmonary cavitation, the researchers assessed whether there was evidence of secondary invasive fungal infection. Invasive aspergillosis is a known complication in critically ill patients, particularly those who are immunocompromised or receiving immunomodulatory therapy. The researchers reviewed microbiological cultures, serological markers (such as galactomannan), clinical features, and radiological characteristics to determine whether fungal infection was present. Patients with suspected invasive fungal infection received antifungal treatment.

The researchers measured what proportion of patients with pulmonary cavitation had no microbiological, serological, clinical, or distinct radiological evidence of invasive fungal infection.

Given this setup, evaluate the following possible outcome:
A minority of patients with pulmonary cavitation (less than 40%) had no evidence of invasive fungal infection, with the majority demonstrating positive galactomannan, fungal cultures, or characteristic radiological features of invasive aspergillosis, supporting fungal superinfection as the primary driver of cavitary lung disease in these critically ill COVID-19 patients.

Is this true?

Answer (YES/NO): NO